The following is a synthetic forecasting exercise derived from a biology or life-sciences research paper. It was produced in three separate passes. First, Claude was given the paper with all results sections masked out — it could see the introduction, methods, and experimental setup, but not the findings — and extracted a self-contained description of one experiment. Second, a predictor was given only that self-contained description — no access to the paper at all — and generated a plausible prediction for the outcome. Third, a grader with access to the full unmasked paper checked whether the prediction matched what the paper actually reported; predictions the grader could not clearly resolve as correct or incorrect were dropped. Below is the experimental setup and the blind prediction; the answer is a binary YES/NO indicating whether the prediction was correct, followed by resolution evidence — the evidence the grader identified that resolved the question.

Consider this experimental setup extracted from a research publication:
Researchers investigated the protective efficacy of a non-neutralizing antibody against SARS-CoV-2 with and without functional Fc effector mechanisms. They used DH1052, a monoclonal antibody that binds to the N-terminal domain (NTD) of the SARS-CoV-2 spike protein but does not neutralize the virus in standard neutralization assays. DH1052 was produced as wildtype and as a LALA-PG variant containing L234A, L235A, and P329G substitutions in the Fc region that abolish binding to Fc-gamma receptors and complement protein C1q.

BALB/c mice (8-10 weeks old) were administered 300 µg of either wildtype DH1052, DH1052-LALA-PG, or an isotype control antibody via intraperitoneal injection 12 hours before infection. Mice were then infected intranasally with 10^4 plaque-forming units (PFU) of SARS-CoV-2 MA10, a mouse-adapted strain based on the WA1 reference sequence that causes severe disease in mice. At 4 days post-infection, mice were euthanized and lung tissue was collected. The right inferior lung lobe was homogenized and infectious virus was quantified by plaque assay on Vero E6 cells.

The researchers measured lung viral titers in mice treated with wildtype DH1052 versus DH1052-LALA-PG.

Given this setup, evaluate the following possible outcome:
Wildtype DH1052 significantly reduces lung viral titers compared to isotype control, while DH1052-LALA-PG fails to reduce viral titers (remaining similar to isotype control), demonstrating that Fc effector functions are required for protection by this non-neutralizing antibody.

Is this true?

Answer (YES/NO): YES